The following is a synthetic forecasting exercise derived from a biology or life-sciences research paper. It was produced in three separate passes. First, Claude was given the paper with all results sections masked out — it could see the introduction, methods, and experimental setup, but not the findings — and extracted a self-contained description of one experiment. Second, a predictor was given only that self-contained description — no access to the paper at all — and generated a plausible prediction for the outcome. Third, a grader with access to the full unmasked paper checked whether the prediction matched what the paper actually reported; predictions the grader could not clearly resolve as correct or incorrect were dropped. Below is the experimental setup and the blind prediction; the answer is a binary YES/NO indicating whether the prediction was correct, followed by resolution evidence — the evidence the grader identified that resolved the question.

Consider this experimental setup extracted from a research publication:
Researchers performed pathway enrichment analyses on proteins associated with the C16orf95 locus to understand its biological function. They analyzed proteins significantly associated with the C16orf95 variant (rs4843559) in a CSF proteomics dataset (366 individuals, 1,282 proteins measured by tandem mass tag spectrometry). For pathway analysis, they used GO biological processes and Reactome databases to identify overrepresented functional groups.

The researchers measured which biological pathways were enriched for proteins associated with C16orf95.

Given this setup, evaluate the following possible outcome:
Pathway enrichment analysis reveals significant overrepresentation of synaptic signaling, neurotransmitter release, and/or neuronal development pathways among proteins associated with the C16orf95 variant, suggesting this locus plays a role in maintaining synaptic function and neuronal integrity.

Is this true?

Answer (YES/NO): NO